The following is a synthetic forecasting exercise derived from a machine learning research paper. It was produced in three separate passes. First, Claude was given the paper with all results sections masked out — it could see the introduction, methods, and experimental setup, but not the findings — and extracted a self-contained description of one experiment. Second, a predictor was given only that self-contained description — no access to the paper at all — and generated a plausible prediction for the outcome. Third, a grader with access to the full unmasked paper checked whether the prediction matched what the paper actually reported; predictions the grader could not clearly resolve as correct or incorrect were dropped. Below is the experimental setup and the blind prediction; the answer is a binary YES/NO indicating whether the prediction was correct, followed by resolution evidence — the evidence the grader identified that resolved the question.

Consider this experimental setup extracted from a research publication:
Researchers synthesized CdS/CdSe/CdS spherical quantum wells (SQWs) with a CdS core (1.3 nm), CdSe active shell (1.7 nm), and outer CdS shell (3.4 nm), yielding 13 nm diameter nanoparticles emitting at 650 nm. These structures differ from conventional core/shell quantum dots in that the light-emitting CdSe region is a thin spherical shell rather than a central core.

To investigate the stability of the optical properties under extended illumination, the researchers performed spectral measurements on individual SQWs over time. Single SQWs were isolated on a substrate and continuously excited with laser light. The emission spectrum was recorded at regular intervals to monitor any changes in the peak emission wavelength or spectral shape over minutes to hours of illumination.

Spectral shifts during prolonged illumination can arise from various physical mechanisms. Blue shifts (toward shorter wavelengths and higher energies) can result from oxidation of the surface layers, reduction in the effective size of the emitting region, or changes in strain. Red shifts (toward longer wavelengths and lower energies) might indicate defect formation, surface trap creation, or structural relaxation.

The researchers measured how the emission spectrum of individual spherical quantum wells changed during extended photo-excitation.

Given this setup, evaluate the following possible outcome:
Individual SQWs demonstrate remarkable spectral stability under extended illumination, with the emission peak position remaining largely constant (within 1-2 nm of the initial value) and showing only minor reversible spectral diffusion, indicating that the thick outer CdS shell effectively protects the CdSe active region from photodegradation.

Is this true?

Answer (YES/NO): NO